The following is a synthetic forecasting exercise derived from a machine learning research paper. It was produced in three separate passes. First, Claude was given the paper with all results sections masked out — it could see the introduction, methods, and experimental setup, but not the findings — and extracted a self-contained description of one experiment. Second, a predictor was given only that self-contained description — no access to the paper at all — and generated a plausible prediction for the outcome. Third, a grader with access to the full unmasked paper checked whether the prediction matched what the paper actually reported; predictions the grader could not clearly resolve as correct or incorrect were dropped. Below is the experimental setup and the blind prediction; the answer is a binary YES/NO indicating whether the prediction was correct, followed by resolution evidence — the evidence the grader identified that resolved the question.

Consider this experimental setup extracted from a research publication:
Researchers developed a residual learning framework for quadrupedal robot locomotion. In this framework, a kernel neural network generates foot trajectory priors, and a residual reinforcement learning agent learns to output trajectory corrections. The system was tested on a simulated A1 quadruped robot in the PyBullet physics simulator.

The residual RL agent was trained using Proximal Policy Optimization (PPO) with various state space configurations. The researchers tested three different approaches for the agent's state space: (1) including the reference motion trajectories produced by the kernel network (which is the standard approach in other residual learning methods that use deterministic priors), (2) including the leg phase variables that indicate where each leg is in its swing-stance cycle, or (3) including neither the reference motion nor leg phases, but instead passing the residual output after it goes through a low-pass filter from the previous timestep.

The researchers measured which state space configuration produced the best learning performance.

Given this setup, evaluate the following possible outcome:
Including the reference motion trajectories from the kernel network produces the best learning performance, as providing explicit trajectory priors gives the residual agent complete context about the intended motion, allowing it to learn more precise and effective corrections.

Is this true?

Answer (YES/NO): NO